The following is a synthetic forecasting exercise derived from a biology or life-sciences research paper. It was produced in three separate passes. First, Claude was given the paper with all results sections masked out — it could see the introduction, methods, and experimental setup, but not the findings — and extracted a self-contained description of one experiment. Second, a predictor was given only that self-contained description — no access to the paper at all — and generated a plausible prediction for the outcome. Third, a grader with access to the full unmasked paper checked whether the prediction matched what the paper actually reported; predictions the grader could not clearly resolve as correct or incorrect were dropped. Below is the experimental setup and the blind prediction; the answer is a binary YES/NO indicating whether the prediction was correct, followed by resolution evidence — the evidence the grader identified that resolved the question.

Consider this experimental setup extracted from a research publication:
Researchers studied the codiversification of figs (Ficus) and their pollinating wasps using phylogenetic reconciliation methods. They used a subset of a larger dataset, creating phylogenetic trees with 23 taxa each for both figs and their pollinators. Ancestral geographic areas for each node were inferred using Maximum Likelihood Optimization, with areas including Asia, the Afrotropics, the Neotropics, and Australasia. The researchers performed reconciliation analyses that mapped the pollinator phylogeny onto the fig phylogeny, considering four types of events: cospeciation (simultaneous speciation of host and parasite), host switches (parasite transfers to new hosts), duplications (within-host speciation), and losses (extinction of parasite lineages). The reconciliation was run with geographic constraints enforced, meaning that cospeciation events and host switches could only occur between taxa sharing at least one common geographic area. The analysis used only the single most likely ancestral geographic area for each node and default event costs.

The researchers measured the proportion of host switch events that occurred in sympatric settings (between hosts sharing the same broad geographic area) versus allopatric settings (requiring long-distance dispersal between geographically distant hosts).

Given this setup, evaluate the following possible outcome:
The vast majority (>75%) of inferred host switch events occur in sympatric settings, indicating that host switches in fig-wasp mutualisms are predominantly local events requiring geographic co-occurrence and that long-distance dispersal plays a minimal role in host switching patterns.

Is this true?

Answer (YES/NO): NO